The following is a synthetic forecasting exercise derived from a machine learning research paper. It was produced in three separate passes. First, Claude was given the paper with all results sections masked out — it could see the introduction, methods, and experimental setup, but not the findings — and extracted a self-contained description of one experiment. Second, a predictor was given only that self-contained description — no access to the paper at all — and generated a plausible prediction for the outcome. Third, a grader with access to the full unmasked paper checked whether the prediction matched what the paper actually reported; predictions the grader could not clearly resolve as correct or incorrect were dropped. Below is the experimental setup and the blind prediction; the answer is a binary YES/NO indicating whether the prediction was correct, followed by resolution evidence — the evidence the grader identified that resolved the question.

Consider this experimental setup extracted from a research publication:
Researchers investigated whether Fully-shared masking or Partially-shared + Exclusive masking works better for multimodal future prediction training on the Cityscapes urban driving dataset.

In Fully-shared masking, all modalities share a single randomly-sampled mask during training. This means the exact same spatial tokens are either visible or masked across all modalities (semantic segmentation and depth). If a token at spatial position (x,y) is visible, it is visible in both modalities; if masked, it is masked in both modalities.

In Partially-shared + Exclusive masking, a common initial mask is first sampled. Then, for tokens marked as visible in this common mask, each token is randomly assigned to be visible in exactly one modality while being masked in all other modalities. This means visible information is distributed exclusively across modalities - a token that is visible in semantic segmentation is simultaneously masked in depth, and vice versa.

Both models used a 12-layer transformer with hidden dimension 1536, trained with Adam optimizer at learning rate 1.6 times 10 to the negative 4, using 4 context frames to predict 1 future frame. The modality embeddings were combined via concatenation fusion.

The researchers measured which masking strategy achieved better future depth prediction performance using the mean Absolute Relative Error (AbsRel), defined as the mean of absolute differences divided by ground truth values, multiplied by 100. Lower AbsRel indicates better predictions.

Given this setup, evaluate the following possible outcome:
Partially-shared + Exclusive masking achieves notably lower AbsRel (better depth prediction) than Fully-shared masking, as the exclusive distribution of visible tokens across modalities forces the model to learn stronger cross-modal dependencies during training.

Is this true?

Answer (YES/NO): YES